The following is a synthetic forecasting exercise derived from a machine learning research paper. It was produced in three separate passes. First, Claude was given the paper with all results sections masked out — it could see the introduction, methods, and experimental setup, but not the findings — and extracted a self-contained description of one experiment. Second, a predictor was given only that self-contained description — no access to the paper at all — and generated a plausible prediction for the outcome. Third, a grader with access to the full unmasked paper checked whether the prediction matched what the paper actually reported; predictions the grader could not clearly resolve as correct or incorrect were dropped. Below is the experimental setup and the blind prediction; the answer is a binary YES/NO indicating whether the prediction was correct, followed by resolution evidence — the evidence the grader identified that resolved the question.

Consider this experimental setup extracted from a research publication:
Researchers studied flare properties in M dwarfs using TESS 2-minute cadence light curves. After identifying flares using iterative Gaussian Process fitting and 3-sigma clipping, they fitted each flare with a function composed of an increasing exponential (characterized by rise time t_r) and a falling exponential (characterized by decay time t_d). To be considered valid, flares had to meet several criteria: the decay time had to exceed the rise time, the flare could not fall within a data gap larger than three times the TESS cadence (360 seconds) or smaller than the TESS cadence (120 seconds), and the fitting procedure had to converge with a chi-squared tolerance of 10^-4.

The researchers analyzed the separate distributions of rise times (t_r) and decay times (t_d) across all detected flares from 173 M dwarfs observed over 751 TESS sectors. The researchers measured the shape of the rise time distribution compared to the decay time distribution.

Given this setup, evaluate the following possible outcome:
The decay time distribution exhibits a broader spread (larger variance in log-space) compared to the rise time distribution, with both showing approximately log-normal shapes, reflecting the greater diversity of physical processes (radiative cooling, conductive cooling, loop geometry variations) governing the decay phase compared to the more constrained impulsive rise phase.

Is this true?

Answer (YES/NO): NO